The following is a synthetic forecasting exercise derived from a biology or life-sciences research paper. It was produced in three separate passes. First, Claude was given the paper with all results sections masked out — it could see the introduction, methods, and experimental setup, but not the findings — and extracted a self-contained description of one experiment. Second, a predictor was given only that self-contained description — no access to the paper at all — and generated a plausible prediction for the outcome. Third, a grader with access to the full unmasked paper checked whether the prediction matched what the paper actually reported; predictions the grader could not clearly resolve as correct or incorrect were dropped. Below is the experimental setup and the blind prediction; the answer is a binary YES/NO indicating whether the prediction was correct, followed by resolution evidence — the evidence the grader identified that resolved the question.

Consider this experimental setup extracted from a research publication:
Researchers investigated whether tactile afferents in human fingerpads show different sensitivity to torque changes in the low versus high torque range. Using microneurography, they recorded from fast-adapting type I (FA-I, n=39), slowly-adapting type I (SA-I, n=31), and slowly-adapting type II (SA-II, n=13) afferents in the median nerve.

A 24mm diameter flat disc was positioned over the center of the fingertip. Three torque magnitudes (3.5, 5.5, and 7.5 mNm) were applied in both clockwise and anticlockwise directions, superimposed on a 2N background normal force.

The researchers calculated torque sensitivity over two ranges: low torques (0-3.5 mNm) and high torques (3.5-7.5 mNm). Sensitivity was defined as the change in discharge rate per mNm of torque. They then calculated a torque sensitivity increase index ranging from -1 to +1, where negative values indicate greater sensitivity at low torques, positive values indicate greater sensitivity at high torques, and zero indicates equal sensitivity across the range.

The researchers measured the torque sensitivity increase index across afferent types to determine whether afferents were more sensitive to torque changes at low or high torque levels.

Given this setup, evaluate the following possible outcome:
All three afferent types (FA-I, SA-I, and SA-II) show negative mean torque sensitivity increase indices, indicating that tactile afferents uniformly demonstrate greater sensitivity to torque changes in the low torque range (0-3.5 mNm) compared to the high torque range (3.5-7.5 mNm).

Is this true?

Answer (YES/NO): NO